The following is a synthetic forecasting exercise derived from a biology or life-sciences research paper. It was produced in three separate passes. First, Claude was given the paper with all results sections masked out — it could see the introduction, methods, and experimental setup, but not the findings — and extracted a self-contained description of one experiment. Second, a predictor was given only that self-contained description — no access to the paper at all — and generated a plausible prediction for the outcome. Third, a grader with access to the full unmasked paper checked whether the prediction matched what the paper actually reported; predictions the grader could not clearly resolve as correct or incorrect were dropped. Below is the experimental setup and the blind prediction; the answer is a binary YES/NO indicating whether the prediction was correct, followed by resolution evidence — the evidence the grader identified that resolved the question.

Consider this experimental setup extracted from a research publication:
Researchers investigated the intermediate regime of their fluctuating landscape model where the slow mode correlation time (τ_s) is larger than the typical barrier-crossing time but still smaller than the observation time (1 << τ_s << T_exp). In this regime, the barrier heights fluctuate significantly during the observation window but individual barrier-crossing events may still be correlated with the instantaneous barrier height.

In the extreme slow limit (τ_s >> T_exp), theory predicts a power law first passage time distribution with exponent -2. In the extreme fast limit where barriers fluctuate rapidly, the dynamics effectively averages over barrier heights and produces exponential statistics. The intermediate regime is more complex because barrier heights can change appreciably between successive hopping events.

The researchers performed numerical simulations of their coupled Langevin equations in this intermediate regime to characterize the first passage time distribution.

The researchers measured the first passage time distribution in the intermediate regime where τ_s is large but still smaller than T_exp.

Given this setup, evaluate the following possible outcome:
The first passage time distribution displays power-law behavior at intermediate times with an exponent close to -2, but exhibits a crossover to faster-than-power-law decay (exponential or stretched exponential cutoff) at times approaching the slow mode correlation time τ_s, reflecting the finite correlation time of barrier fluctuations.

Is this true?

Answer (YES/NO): NO